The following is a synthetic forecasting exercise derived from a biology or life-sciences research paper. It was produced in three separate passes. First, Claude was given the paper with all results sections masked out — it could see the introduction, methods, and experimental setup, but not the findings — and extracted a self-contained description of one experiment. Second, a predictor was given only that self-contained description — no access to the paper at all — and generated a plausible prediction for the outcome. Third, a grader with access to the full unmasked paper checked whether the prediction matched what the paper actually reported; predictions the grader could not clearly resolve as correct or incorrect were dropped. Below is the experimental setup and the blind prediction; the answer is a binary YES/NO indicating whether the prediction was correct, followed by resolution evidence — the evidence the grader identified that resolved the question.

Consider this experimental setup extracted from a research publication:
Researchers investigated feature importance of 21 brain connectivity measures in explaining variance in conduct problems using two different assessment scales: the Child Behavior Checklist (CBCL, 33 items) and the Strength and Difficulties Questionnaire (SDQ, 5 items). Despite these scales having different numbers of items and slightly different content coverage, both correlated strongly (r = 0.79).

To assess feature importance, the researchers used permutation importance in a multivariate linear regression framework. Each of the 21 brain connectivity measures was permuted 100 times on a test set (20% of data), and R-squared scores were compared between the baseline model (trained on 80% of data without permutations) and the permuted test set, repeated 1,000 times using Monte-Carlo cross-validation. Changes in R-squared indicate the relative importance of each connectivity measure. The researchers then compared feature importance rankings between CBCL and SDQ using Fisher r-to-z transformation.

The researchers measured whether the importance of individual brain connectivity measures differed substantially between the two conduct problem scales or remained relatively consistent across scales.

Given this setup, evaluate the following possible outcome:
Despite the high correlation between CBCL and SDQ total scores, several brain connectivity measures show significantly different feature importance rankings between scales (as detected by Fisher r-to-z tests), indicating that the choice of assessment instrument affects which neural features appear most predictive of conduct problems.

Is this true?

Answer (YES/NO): NO